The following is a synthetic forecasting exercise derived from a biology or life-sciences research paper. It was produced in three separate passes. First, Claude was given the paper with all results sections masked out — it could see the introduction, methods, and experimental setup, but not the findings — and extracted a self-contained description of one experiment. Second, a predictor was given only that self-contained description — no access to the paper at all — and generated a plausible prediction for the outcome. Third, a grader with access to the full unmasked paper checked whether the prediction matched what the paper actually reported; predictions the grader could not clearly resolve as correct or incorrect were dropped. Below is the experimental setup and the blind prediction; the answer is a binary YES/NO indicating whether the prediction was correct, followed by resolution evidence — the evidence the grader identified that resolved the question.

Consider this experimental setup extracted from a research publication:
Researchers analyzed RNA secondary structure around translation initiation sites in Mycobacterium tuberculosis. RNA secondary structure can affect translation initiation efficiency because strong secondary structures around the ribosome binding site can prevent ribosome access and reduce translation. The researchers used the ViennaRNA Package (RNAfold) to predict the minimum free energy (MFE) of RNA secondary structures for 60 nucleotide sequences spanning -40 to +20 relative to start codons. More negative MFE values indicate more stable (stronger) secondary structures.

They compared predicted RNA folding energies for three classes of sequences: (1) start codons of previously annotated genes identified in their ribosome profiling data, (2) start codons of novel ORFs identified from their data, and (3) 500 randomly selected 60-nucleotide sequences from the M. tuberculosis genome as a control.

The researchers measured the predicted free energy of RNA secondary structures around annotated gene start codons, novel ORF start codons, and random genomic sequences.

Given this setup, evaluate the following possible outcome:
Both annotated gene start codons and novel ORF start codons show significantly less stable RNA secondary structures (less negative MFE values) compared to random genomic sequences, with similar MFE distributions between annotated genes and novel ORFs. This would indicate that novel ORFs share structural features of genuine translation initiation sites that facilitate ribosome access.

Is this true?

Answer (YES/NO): NO